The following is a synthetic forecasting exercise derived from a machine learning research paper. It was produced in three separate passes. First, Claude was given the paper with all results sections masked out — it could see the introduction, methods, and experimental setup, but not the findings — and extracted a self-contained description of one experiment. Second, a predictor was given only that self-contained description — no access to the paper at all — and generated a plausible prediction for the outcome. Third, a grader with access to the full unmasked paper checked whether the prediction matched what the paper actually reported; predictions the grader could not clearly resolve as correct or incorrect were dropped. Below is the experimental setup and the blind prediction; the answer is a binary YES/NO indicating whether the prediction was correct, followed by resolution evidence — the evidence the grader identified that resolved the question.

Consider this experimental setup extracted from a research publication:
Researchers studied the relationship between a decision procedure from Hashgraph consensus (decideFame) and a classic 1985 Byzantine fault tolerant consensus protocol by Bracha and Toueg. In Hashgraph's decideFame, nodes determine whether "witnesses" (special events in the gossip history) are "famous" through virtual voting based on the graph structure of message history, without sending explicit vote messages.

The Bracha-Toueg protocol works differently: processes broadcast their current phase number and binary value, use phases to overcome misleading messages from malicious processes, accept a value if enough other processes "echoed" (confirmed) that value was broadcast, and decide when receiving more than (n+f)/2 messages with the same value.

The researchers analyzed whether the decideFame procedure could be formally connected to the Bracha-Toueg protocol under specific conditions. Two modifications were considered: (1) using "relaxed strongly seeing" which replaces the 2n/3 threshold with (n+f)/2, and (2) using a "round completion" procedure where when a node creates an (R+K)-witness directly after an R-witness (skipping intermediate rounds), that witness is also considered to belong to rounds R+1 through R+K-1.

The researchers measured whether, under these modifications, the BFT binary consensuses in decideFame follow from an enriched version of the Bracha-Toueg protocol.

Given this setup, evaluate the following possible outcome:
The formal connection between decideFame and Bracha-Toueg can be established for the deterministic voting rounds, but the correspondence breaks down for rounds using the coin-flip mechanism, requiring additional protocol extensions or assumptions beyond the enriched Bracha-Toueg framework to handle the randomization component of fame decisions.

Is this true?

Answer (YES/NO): NO